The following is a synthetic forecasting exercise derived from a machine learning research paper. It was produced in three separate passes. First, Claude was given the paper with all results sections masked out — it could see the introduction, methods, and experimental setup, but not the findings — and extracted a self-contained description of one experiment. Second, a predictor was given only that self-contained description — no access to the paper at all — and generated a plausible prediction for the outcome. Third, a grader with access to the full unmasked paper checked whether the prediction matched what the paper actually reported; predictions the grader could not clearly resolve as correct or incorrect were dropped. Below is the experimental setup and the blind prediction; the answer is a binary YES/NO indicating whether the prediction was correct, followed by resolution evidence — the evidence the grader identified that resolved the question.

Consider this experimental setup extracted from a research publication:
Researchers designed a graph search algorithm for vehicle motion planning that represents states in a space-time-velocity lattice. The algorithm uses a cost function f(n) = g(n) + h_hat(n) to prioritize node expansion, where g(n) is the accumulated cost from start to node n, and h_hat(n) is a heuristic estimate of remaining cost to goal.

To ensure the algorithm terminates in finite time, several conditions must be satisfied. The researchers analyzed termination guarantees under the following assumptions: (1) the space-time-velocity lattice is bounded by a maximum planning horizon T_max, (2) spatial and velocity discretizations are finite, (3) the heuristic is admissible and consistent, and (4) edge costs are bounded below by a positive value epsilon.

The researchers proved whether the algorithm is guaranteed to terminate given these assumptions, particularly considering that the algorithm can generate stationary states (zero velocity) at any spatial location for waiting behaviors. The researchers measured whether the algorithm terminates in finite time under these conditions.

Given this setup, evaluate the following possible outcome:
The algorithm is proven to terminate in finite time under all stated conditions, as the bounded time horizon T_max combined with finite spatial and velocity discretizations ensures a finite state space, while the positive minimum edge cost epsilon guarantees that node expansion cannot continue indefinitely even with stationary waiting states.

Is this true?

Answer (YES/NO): YES